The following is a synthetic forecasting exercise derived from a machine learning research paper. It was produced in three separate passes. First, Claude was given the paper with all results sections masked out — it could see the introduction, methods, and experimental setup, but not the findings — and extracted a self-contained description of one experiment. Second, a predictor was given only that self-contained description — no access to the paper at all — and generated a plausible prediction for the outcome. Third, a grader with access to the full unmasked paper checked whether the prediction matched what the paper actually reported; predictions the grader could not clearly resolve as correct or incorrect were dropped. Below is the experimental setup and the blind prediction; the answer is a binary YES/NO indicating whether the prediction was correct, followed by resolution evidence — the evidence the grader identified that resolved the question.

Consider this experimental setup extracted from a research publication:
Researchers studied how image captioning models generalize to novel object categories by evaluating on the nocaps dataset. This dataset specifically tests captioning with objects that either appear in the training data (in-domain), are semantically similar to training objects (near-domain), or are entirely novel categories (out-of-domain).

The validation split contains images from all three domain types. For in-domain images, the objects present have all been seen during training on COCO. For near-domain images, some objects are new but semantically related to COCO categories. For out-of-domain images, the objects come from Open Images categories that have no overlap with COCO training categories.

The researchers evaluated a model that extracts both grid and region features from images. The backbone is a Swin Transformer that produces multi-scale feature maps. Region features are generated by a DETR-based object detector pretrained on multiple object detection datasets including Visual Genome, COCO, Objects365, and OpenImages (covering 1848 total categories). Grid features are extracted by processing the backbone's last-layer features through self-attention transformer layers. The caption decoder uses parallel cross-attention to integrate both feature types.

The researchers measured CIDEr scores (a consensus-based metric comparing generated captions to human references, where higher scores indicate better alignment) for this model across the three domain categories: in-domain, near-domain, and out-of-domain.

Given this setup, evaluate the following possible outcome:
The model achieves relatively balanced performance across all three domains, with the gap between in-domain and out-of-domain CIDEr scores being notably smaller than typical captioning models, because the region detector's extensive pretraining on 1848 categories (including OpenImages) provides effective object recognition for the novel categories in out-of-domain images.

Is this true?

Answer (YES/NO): NO